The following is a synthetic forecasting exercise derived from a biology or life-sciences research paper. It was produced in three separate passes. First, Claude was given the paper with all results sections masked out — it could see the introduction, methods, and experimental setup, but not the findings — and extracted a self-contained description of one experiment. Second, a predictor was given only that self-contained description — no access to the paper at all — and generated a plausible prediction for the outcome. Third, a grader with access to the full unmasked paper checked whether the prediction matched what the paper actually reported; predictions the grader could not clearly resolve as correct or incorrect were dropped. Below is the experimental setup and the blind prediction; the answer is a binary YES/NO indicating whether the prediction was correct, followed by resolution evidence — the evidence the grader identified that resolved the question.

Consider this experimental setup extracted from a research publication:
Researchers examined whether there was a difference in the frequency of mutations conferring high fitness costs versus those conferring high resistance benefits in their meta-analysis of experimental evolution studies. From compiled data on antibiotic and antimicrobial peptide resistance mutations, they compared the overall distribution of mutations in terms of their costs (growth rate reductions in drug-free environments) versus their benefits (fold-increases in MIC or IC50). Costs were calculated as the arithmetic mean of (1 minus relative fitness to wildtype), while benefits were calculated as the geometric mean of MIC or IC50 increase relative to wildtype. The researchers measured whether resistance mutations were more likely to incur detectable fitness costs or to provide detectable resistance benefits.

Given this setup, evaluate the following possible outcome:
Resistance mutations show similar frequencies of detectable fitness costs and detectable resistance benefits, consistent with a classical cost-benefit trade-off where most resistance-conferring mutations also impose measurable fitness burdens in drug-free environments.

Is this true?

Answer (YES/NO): NO